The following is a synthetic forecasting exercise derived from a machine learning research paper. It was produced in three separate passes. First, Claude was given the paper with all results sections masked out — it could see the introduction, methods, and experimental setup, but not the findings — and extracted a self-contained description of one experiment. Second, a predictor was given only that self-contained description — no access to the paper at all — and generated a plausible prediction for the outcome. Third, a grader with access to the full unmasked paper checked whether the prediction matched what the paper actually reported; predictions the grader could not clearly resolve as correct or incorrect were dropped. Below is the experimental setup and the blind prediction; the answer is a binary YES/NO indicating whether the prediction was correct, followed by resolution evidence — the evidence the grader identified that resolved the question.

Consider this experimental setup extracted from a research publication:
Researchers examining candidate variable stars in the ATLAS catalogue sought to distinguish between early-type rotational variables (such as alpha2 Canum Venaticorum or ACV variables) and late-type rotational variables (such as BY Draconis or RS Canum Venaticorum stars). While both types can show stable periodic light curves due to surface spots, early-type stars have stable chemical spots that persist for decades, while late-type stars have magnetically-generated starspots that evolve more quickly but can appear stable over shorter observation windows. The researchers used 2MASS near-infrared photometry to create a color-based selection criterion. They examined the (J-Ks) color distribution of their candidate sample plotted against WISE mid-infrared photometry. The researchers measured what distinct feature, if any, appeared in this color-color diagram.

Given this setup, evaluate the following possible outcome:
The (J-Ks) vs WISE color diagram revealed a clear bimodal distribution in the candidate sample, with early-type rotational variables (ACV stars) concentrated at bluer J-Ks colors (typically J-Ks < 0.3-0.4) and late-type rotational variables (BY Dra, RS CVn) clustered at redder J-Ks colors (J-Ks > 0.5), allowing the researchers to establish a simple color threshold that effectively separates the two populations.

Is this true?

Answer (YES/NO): NO